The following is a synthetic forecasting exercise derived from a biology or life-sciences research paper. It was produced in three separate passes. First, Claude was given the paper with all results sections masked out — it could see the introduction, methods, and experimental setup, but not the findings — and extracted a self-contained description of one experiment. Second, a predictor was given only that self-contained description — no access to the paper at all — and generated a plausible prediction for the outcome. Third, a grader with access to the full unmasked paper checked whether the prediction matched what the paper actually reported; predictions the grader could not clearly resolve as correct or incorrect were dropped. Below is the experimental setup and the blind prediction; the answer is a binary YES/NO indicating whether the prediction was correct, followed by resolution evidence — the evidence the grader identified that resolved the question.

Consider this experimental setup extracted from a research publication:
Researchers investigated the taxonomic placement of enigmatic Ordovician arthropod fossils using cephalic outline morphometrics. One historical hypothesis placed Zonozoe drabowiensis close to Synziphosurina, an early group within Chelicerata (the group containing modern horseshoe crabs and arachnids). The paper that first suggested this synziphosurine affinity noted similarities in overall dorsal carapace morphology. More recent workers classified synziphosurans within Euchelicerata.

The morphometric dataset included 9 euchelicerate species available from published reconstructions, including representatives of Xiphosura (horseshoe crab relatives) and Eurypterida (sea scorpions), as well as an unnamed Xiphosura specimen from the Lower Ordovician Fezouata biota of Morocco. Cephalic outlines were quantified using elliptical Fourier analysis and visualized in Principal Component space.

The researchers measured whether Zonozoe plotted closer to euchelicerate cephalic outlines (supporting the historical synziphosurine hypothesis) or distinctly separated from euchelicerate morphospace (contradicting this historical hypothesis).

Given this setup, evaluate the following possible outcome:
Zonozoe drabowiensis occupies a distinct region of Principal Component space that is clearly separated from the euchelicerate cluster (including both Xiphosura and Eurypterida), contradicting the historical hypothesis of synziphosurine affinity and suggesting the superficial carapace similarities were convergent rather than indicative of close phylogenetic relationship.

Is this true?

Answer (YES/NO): YES